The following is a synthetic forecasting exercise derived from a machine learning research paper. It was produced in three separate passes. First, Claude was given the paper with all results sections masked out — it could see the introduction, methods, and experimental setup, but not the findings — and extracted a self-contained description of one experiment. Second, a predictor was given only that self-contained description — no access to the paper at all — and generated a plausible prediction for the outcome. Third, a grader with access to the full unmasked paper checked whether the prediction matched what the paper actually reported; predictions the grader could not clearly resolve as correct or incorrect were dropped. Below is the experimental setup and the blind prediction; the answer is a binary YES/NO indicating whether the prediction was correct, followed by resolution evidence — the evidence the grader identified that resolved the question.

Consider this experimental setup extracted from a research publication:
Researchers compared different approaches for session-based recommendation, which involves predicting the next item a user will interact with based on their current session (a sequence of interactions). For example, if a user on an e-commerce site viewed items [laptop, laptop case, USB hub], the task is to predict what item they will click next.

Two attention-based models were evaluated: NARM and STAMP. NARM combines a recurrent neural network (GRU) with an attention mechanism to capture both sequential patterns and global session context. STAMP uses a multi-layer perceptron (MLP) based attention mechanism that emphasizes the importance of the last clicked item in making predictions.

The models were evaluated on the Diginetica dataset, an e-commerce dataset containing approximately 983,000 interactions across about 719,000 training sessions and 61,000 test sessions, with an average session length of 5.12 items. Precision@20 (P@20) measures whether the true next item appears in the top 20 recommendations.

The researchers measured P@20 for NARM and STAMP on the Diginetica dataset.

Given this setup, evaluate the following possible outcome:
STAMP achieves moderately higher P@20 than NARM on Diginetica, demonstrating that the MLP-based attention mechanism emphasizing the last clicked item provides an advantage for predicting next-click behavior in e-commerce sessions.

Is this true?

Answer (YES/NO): NO